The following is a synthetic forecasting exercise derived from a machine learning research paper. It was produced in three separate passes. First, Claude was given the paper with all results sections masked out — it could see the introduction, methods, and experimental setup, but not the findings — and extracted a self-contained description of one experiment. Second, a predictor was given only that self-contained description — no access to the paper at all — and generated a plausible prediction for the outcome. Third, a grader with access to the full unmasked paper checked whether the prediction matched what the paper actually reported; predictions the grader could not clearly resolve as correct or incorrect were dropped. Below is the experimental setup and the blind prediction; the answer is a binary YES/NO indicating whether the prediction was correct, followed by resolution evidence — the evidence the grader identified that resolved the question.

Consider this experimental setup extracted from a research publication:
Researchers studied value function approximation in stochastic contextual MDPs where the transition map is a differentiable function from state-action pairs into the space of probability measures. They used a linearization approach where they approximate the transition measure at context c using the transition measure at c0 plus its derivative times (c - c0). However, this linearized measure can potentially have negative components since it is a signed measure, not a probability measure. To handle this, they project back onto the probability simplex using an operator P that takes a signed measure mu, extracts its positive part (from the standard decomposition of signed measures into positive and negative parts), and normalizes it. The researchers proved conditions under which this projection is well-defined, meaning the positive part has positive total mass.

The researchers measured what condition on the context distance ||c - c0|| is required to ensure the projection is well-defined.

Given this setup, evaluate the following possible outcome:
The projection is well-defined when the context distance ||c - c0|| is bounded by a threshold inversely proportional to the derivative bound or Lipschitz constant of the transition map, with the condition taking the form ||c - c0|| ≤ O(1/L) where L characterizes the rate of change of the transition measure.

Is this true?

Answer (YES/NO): NO